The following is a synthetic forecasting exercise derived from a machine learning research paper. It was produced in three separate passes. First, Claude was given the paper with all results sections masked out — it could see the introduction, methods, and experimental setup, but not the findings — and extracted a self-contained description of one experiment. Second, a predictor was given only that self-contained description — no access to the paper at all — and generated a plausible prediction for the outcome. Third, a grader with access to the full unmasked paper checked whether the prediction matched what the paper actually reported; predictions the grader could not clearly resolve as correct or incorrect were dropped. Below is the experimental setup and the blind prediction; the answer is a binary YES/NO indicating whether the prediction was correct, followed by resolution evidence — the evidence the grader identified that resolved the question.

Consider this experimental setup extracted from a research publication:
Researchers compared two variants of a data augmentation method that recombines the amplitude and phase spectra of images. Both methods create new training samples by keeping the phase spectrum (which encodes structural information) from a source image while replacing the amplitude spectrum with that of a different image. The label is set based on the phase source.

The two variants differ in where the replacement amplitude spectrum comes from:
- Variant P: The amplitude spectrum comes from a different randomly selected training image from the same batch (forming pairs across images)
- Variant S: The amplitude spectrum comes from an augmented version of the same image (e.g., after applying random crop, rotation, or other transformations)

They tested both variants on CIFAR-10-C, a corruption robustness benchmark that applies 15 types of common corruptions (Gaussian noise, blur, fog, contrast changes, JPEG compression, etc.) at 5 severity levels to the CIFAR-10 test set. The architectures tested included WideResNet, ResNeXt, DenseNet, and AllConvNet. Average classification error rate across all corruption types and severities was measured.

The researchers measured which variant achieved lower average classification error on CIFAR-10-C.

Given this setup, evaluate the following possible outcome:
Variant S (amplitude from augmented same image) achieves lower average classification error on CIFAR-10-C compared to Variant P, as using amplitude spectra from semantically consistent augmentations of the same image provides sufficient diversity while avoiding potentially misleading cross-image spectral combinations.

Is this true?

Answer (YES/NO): YES